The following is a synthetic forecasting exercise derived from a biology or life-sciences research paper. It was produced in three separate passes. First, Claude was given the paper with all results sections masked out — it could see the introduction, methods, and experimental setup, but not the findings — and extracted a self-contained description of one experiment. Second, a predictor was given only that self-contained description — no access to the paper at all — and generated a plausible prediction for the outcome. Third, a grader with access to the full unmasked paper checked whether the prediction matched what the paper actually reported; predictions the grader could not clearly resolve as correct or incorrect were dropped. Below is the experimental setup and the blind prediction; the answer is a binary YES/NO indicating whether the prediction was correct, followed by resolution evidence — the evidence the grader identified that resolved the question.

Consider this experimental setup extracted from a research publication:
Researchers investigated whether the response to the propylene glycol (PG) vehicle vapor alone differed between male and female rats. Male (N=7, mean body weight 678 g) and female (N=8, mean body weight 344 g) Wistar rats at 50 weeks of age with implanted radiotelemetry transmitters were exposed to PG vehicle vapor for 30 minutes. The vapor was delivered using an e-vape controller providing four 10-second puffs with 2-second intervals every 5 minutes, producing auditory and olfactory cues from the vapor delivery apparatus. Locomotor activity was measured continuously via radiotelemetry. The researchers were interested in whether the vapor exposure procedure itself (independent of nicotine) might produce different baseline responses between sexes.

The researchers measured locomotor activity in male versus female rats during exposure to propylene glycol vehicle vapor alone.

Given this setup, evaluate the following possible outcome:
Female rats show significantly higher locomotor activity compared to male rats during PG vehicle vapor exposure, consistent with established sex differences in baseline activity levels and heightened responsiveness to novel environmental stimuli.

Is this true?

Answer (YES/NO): NO